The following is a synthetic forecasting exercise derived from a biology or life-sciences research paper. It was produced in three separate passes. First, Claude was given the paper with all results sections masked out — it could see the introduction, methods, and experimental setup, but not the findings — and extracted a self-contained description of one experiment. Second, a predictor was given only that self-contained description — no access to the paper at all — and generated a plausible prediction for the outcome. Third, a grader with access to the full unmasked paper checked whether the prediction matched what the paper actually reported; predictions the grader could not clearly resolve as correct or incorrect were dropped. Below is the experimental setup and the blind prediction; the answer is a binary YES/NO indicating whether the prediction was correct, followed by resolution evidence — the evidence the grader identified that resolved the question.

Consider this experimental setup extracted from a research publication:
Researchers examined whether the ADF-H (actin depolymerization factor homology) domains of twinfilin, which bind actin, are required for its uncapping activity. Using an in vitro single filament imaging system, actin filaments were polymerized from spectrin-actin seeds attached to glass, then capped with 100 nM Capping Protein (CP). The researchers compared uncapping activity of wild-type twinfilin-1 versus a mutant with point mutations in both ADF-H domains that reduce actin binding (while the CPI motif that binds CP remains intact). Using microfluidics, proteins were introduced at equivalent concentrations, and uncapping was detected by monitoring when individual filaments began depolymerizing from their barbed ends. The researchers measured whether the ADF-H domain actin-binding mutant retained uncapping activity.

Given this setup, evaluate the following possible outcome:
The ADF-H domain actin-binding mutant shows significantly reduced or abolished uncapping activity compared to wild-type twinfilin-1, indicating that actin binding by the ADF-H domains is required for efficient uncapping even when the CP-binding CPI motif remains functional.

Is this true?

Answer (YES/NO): YES